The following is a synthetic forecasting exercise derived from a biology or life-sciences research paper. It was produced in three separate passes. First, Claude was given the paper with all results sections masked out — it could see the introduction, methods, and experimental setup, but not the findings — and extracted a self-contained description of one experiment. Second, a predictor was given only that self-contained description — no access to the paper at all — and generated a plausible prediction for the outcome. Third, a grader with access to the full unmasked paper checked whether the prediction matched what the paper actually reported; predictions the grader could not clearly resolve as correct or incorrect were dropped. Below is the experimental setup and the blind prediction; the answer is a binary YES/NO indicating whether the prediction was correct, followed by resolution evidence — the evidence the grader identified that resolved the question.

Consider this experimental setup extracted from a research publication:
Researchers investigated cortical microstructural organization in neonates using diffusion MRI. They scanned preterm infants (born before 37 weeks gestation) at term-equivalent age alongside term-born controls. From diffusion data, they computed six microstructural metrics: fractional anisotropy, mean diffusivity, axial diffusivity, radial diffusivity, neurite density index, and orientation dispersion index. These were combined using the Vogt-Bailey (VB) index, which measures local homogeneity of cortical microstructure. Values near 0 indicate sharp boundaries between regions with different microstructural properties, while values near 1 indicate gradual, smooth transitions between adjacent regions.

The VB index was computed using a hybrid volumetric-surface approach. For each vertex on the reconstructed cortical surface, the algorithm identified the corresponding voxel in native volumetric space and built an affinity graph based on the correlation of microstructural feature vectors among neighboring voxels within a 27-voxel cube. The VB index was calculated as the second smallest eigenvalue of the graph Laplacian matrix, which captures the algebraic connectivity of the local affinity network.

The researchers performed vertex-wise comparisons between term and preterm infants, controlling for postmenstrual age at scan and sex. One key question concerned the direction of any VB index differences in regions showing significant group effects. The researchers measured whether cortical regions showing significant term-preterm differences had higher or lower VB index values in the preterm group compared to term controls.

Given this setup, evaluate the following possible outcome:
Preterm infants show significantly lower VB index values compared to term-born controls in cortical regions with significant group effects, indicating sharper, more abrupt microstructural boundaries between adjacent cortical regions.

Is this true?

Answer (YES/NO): NO